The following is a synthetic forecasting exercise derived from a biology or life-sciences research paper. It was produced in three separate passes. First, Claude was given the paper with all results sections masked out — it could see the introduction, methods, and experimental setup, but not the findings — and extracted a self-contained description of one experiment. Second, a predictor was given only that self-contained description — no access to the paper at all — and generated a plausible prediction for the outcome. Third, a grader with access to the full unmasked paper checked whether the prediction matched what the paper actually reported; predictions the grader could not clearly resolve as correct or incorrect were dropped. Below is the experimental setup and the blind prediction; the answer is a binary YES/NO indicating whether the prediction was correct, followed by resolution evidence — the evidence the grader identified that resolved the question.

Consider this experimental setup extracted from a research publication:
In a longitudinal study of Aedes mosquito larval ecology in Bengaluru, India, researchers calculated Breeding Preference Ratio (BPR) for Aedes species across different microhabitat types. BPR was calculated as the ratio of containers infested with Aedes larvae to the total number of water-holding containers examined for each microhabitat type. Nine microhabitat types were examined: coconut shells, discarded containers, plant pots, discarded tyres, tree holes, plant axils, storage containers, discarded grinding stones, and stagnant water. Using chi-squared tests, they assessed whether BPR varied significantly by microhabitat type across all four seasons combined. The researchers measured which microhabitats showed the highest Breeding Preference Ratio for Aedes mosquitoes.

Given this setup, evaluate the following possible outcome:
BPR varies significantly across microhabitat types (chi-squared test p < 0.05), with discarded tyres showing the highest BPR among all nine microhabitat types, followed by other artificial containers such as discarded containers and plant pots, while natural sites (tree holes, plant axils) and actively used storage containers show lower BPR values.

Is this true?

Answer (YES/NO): NO